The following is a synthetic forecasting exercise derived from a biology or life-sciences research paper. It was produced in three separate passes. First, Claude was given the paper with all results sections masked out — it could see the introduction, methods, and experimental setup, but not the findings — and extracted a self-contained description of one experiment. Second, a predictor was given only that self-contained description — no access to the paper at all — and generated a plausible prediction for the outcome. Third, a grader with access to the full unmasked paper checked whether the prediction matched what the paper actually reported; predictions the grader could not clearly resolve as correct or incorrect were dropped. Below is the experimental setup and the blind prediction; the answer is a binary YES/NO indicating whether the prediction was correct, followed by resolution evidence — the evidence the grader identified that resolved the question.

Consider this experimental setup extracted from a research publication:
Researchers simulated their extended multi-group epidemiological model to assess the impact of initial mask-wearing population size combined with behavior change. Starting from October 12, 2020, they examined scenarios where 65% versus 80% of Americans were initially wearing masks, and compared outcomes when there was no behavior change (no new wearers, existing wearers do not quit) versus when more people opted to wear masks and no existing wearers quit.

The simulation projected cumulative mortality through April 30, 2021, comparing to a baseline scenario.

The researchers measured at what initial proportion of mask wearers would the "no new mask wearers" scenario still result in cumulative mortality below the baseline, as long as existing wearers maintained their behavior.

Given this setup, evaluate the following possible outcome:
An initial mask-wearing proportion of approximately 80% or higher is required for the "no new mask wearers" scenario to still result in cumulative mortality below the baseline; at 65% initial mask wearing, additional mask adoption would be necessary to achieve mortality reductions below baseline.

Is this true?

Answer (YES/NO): YES